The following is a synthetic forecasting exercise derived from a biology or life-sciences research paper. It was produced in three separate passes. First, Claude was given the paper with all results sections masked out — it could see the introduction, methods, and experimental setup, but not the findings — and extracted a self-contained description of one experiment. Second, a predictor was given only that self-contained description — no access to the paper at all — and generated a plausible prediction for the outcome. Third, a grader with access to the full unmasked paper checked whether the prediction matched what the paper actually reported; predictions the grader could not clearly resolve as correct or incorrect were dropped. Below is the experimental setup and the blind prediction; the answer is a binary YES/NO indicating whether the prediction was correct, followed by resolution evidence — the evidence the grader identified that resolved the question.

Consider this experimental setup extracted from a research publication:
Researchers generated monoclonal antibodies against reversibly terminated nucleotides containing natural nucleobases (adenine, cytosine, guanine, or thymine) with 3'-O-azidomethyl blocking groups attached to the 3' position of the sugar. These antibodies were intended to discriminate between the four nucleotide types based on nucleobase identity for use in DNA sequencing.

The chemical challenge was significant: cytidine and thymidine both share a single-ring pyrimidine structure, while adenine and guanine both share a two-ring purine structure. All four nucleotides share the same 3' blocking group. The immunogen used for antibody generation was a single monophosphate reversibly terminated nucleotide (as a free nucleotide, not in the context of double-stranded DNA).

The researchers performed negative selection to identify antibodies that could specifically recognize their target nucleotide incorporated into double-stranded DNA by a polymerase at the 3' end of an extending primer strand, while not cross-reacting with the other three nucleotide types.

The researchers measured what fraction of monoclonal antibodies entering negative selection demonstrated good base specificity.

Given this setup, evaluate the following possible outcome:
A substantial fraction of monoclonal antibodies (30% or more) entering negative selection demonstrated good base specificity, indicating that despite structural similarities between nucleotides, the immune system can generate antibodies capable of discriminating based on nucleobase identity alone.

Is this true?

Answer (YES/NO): YES